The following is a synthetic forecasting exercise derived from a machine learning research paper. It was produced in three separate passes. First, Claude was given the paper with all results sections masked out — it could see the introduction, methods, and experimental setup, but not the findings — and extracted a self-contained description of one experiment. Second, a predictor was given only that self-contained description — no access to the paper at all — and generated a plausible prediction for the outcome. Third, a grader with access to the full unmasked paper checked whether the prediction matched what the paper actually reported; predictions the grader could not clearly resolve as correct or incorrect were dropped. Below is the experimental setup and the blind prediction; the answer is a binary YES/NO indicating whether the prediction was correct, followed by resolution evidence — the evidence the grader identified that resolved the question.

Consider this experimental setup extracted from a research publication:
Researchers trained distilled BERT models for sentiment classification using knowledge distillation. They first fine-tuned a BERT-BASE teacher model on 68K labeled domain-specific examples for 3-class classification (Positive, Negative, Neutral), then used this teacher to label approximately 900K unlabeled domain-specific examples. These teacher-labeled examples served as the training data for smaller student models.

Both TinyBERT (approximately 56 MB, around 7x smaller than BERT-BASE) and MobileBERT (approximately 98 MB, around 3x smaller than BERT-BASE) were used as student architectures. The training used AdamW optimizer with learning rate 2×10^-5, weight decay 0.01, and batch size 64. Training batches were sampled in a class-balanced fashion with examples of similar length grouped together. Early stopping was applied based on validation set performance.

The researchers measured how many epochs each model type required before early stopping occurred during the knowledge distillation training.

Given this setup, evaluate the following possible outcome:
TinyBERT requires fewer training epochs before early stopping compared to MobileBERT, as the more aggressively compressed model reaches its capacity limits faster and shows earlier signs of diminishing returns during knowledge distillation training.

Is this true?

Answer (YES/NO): NO